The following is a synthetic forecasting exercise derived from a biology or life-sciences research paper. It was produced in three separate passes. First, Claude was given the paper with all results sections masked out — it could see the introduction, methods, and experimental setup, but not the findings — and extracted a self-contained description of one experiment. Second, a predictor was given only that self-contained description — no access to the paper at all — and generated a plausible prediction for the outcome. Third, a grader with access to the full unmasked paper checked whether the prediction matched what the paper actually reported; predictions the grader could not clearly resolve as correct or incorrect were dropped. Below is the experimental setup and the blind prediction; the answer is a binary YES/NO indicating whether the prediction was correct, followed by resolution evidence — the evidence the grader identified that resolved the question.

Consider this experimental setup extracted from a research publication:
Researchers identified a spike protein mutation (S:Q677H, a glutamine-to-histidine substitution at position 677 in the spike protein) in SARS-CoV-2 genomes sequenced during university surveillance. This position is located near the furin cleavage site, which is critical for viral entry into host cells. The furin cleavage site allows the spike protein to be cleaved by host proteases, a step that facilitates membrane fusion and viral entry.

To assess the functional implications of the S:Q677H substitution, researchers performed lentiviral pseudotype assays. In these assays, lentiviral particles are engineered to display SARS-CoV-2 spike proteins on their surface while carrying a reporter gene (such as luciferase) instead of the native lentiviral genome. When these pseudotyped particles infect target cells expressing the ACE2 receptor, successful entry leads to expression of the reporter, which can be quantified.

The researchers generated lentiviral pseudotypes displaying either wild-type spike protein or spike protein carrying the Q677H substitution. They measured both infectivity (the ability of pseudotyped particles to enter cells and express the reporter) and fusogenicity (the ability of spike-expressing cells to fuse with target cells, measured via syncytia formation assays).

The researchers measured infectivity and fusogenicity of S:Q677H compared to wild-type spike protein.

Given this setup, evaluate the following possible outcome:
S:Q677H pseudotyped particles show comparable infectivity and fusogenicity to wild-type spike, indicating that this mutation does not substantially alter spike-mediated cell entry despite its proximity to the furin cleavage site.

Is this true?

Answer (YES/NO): NO